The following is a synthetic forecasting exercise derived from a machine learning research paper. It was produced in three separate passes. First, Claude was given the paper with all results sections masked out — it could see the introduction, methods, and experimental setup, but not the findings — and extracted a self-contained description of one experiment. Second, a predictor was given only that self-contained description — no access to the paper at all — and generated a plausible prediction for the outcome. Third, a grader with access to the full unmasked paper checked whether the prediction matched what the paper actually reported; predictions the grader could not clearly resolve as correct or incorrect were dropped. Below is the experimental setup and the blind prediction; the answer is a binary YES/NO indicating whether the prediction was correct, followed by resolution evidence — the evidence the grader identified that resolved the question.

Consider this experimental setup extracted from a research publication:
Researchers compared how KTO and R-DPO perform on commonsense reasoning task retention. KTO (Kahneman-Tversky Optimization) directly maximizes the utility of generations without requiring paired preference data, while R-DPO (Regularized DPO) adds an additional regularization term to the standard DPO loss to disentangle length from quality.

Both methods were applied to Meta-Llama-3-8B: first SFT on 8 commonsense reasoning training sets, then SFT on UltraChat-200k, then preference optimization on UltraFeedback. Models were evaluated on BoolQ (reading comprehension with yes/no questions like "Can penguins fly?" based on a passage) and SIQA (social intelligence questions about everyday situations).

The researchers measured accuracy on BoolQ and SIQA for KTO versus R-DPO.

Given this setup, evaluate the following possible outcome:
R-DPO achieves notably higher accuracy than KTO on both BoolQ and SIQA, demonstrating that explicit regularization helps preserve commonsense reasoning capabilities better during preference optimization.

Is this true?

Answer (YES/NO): NO